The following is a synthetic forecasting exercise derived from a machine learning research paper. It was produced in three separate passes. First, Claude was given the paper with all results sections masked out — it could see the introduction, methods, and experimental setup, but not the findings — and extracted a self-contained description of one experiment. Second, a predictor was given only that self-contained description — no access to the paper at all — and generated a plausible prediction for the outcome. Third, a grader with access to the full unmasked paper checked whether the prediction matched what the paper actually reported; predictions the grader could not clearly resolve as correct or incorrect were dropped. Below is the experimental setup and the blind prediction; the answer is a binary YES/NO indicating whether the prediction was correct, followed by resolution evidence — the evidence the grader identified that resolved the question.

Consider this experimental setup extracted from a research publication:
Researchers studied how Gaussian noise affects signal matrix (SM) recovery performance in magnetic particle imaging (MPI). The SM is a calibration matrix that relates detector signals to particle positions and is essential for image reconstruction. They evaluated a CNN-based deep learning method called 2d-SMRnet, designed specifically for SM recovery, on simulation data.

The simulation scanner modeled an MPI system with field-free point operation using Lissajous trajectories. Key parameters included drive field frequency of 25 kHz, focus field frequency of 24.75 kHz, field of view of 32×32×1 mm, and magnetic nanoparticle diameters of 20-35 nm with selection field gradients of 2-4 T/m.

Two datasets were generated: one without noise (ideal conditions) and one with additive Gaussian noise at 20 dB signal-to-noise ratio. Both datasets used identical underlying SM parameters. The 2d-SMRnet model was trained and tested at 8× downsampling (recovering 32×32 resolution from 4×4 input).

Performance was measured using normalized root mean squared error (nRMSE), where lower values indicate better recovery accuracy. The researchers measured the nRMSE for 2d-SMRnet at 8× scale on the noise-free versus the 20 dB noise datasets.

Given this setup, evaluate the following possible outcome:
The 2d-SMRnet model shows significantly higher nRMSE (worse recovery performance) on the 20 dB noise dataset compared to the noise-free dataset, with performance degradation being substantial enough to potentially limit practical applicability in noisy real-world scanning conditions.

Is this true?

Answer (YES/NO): YES